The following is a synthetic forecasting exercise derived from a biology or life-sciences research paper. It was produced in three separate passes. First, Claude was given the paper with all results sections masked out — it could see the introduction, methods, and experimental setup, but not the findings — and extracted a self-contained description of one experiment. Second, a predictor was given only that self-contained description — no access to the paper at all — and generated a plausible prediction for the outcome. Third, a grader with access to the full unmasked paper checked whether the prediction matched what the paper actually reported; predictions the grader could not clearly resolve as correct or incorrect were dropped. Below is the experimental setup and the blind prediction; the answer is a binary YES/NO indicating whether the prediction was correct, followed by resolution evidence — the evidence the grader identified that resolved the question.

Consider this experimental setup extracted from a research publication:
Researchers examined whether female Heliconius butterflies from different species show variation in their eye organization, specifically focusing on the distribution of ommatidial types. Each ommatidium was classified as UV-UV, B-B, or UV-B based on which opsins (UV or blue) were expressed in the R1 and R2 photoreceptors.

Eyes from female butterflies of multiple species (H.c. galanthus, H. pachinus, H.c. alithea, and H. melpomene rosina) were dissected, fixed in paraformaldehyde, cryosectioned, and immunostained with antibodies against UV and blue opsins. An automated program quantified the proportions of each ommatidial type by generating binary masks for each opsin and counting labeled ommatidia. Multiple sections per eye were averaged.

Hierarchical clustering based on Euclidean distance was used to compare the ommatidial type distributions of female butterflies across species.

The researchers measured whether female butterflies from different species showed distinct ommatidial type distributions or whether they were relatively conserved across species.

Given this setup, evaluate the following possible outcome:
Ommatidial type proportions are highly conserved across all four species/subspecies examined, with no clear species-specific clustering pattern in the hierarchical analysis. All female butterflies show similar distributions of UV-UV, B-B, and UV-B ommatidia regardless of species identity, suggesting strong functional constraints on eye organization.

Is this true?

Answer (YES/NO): YES